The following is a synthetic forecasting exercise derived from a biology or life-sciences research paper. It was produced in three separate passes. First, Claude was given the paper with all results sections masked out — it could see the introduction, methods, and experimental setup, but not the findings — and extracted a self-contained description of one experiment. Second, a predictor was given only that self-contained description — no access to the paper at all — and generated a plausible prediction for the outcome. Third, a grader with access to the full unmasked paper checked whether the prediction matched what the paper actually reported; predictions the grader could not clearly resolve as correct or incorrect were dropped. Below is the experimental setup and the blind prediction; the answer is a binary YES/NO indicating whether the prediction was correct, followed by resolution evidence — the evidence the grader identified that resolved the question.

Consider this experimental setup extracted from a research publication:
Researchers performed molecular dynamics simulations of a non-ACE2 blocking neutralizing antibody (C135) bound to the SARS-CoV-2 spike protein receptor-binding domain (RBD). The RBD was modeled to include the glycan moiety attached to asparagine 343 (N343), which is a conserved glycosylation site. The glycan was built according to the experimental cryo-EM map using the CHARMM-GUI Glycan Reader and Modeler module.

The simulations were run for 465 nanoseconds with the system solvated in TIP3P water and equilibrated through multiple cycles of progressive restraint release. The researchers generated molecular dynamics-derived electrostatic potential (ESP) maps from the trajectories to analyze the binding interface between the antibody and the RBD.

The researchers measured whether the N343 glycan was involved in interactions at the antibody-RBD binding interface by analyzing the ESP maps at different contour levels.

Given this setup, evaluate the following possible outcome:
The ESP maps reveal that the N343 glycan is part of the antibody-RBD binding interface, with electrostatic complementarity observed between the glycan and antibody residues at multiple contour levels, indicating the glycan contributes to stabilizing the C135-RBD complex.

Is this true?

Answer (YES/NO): NO